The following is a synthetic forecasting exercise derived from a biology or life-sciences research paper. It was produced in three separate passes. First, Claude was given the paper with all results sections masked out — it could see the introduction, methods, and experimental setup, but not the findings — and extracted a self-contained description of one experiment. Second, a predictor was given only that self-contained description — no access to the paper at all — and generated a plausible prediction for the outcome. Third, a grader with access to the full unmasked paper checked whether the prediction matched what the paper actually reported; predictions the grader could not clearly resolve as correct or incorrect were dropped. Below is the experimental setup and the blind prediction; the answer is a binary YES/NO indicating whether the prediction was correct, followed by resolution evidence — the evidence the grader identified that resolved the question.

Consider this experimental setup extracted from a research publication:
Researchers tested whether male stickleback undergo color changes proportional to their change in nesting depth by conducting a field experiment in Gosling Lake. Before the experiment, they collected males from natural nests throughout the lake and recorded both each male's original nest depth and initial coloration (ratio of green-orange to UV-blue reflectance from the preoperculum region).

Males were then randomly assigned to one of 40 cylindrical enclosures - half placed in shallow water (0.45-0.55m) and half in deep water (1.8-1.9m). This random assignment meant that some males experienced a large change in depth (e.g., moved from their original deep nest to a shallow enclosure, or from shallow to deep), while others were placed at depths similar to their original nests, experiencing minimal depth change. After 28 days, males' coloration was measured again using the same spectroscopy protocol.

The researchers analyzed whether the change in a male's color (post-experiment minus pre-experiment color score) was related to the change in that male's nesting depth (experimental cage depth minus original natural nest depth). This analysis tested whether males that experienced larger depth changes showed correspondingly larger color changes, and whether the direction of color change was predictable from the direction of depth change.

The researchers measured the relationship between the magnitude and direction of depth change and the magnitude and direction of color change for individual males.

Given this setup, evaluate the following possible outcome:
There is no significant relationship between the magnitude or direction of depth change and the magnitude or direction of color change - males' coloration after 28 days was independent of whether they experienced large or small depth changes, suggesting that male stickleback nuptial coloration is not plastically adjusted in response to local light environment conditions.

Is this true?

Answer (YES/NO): NO